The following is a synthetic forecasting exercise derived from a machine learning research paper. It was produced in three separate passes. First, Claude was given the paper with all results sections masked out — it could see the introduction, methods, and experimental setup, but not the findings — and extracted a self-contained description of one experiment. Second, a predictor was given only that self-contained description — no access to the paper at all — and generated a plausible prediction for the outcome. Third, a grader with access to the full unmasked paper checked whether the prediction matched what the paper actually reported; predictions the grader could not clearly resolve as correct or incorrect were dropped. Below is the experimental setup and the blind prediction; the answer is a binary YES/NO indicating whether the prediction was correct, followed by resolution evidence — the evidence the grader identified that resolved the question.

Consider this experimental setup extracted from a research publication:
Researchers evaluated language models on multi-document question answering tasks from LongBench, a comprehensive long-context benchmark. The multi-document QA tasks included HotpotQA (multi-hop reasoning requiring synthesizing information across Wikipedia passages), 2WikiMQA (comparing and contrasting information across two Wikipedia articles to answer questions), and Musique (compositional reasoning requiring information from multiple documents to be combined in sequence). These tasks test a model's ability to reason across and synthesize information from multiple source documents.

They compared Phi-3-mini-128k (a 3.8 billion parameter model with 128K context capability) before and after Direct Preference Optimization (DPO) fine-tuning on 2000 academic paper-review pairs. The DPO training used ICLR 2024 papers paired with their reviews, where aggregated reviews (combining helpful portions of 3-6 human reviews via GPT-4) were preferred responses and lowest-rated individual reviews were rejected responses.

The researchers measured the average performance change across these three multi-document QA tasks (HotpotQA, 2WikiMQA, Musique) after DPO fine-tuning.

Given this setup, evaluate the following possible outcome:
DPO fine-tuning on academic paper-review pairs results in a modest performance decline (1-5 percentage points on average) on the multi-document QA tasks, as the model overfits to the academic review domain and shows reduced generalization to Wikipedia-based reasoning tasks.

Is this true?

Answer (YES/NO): NO